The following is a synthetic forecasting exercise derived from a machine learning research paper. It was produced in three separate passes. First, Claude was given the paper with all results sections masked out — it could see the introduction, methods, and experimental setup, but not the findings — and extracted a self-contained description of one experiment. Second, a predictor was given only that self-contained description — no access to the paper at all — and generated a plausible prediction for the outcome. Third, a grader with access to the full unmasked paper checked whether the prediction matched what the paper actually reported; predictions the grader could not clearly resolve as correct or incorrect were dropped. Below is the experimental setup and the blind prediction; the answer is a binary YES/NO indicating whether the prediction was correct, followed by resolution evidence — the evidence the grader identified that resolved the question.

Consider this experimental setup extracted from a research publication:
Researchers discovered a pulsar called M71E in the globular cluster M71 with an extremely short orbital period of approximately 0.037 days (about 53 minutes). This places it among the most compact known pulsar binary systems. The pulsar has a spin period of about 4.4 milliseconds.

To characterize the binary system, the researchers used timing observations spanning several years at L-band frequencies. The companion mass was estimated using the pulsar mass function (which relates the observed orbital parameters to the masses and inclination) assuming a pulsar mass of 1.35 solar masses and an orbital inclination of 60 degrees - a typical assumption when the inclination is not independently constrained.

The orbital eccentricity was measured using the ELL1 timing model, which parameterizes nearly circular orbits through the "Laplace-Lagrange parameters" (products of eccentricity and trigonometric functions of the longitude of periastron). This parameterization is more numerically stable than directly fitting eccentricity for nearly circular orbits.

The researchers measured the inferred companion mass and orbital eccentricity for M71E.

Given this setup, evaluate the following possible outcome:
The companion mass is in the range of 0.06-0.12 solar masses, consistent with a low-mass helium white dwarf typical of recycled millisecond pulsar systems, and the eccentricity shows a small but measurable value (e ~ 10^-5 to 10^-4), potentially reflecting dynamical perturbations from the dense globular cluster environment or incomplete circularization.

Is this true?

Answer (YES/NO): NO